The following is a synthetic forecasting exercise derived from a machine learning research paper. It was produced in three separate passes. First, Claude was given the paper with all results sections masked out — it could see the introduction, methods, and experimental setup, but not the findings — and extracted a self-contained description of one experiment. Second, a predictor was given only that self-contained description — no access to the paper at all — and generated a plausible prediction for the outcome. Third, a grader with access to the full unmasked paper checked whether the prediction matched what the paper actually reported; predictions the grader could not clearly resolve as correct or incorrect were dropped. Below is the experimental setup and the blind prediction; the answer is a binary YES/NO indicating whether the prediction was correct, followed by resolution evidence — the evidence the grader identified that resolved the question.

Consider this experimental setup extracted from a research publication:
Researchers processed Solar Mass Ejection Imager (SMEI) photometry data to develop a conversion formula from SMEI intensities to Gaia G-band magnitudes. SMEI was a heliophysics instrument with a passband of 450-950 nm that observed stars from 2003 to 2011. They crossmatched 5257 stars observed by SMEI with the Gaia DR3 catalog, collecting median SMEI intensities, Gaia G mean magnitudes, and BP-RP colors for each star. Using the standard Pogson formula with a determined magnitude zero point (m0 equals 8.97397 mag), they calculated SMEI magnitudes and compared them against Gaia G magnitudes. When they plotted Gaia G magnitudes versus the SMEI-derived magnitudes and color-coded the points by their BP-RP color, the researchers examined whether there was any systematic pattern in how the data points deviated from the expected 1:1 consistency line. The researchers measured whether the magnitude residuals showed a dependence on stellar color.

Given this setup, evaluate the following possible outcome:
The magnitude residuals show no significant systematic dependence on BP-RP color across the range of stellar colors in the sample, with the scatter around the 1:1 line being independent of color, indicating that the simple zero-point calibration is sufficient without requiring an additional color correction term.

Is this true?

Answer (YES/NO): NO